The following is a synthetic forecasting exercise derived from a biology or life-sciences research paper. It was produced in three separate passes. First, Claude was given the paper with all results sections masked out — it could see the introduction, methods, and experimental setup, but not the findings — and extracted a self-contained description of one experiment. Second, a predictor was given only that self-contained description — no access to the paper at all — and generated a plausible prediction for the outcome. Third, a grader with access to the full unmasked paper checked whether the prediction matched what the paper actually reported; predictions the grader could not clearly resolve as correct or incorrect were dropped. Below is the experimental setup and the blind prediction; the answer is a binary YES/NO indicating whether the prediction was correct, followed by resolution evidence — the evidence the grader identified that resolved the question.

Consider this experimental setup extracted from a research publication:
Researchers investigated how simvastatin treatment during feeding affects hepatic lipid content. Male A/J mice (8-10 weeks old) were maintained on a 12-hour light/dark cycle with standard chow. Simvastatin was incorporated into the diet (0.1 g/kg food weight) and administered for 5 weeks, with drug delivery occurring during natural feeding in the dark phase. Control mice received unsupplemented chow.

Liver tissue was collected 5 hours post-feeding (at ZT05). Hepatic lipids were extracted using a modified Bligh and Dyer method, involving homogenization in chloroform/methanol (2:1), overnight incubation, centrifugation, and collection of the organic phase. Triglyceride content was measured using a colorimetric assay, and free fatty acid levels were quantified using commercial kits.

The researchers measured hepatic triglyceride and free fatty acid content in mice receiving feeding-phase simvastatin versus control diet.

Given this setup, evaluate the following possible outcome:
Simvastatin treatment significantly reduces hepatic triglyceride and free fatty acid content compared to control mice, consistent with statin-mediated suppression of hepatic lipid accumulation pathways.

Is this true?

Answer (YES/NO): NO